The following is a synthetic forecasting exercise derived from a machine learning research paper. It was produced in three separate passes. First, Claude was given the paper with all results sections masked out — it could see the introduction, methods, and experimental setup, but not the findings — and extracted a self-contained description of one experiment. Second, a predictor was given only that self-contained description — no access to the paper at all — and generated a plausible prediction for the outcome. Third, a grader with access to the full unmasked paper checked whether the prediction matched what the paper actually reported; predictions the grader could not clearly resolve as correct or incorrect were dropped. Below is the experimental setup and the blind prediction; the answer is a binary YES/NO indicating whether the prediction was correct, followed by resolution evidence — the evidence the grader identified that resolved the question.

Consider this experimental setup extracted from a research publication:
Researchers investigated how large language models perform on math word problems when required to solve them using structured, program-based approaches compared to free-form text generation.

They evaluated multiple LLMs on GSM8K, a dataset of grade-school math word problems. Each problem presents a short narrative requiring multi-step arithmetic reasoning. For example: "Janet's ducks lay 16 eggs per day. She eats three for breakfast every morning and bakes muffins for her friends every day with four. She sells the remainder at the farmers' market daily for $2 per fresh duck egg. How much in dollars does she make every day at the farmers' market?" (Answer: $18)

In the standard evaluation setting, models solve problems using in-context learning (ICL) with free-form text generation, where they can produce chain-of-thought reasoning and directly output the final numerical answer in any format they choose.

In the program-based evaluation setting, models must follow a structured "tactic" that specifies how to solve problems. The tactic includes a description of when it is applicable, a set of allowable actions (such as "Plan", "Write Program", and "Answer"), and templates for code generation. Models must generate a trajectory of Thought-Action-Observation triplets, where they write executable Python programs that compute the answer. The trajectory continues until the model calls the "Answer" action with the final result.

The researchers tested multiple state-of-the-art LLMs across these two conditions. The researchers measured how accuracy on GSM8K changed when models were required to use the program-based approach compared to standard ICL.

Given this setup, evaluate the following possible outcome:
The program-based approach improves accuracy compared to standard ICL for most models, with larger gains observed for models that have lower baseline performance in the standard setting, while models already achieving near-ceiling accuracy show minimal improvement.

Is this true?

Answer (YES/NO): NO